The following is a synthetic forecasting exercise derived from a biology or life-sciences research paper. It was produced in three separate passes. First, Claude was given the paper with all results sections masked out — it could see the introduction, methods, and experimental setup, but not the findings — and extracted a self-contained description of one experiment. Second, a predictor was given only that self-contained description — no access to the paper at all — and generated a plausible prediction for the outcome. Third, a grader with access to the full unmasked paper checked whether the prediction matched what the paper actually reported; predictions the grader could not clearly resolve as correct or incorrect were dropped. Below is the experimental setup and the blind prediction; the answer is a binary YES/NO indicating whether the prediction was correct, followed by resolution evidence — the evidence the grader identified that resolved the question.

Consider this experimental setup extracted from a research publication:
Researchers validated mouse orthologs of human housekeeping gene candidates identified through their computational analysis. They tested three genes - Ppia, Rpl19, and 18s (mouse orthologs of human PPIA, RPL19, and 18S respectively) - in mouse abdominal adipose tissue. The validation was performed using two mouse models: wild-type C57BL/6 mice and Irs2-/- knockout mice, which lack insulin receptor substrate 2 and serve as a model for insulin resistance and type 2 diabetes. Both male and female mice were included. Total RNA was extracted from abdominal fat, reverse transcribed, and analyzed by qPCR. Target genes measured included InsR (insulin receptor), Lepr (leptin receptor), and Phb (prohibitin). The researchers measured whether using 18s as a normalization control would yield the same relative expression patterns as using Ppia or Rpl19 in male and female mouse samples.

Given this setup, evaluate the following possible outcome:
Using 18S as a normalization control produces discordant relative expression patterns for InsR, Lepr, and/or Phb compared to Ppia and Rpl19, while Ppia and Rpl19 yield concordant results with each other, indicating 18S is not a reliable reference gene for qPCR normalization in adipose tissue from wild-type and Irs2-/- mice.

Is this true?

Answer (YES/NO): YES